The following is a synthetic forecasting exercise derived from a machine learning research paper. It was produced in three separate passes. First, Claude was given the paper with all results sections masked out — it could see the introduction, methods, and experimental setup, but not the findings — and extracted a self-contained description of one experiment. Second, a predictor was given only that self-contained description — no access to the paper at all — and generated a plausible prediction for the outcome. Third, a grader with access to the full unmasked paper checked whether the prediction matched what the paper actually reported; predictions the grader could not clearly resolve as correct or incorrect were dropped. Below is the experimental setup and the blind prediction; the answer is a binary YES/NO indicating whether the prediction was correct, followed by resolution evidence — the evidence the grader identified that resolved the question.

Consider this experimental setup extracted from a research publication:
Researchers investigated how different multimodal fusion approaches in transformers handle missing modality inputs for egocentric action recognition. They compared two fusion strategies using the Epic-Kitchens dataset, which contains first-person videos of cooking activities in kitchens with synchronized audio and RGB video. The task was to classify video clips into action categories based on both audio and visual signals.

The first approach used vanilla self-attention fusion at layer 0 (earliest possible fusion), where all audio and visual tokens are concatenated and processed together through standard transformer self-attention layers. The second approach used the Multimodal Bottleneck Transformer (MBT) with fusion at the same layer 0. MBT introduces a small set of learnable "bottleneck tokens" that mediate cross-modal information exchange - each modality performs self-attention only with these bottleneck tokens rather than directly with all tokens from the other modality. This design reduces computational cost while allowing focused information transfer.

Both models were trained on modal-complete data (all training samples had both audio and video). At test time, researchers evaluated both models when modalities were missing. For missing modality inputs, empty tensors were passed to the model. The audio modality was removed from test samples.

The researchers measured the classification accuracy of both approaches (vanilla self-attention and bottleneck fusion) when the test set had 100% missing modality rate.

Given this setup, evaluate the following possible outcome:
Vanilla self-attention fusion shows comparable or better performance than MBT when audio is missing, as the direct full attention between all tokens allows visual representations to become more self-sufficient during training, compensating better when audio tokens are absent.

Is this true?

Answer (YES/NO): YES